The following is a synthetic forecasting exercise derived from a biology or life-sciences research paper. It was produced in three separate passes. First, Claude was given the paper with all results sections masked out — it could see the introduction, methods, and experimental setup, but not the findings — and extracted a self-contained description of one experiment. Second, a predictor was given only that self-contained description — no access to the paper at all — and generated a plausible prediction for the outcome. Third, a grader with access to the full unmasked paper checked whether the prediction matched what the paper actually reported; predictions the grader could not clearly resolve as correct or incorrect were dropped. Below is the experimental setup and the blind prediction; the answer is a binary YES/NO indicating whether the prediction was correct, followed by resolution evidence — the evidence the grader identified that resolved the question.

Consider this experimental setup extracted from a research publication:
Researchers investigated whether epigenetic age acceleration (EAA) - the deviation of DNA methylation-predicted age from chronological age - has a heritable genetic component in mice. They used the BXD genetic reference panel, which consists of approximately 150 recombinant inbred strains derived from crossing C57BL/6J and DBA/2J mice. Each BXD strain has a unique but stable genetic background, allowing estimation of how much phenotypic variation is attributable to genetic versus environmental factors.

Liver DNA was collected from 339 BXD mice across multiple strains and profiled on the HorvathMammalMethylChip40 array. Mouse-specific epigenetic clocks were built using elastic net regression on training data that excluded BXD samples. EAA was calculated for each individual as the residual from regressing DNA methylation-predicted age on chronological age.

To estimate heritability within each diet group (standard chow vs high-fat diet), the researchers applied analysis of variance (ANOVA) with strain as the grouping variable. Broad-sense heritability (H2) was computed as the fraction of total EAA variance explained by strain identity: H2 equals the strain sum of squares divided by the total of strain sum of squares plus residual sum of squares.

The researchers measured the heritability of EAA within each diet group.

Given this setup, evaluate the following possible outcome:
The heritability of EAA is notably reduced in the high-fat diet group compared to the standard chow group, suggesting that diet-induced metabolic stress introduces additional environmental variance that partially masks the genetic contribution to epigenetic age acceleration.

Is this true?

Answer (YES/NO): NO